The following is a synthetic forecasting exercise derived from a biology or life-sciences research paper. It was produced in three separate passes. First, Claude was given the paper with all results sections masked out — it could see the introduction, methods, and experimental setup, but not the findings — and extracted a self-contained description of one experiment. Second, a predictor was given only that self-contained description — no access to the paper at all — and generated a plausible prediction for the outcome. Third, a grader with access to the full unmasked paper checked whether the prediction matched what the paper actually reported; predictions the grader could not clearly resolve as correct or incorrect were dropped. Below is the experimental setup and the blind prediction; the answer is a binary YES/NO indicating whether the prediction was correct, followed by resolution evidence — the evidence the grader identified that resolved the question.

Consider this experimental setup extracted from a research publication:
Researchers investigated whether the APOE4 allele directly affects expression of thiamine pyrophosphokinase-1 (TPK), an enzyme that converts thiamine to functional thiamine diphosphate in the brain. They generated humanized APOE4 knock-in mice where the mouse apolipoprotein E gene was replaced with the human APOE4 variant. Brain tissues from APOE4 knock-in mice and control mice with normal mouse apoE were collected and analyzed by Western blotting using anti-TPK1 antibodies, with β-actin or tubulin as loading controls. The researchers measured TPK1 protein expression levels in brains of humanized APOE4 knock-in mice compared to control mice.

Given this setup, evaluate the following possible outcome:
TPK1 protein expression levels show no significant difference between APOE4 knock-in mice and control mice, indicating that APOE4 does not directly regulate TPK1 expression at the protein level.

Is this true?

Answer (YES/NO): YES